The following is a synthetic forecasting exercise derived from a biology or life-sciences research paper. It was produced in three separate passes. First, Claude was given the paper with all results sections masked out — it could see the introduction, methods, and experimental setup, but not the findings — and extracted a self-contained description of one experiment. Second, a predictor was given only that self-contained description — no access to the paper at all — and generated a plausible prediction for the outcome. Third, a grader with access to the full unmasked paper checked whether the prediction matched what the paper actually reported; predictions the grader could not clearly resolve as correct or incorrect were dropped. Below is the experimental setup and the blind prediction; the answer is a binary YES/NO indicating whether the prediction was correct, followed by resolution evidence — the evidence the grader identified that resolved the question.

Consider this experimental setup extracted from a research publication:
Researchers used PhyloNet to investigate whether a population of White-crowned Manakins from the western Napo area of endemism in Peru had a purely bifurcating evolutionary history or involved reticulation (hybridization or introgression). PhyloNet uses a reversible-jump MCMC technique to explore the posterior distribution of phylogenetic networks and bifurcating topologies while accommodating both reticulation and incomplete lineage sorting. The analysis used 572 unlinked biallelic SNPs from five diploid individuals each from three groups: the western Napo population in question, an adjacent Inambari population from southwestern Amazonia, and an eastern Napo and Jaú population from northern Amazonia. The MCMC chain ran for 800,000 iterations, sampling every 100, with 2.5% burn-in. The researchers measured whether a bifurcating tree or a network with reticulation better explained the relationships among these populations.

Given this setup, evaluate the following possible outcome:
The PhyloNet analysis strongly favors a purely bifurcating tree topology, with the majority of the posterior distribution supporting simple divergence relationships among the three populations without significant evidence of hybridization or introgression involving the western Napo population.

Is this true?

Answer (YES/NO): NO